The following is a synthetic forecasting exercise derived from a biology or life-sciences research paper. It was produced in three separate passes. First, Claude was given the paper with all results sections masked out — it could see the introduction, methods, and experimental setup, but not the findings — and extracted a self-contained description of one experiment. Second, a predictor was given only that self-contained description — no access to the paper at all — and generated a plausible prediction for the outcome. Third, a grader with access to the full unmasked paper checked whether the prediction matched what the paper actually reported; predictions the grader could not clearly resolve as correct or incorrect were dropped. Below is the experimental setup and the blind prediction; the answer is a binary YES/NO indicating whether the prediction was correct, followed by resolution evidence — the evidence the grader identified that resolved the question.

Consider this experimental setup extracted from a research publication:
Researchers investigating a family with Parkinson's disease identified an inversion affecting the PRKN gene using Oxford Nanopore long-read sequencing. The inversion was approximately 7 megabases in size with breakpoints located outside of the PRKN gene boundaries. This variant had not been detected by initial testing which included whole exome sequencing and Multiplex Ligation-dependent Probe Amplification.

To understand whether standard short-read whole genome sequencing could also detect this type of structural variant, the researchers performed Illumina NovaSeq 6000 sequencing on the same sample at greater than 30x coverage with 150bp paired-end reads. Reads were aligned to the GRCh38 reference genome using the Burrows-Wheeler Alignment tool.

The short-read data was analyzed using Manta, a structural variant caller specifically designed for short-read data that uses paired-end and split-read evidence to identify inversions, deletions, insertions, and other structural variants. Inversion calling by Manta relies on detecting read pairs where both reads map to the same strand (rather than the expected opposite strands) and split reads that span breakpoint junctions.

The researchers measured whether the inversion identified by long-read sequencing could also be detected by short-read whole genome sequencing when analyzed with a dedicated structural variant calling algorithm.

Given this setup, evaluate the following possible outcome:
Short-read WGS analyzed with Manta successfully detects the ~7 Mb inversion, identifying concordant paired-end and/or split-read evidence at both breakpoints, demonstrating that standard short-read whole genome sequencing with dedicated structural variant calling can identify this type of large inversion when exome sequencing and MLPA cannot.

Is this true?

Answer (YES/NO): YES